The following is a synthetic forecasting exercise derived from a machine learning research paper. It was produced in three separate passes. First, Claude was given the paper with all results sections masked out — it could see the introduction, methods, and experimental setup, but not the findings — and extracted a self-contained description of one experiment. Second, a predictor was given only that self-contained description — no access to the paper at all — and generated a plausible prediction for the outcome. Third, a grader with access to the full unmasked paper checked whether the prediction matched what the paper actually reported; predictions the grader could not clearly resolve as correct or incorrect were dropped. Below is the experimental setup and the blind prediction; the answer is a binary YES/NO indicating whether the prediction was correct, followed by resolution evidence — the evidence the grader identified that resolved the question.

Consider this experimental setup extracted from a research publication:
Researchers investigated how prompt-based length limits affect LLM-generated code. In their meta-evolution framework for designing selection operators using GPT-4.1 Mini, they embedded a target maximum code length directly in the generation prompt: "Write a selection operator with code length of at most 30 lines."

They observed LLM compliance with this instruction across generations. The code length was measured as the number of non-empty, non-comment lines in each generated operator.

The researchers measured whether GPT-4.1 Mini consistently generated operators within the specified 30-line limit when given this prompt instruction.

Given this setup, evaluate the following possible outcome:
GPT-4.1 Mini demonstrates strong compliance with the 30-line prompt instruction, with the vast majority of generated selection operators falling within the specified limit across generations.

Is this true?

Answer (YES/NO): NO